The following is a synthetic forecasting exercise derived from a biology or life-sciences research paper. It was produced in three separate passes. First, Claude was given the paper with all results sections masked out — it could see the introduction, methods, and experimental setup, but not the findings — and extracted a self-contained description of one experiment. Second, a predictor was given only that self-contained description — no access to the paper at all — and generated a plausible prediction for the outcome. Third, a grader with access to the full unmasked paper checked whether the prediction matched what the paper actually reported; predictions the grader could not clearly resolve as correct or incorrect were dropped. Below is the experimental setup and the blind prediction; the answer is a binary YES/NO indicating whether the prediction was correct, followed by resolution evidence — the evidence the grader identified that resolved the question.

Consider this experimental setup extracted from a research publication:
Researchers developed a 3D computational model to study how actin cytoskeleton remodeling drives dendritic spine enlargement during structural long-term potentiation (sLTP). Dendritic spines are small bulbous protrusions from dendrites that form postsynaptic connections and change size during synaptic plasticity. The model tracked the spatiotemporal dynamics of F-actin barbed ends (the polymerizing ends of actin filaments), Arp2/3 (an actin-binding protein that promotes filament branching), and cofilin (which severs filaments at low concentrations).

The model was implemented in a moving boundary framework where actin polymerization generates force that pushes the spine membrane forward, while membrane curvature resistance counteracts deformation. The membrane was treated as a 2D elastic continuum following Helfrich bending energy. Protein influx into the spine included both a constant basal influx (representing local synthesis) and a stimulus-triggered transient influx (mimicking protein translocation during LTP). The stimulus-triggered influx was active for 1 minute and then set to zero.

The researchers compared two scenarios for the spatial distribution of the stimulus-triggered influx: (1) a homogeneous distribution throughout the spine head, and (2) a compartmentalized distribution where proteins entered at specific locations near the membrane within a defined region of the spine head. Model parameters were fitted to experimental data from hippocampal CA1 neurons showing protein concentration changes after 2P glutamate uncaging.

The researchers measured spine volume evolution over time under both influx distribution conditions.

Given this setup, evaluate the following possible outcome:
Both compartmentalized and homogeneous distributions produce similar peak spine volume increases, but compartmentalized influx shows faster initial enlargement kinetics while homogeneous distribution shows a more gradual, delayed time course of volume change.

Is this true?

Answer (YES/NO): NO